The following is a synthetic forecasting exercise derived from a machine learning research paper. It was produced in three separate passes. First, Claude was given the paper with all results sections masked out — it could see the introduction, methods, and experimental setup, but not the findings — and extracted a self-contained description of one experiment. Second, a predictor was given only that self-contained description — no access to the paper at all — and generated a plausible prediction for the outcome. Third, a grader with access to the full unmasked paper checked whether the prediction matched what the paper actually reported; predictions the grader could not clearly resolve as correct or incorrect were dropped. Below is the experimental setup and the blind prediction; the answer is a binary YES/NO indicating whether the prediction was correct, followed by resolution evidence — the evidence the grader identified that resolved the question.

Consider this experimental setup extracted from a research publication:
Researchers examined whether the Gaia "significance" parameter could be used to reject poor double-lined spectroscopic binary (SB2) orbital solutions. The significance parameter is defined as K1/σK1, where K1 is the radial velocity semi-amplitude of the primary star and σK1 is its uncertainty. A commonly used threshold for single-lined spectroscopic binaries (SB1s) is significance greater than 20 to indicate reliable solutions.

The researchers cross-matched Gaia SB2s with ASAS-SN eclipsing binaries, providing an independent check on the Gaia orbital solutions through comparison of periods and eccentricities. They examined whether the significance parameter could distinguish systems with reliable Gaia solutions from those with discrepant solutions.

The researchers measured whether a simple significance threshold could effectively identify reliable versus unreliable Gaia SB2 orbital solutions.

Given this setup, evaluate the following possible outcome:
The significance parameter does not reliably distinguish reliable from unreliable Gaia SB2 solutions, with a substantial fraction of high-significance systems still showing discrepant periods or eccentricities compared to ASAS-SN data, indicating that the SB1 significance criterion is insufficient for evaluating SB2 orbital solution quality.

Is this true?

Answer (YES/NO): YES